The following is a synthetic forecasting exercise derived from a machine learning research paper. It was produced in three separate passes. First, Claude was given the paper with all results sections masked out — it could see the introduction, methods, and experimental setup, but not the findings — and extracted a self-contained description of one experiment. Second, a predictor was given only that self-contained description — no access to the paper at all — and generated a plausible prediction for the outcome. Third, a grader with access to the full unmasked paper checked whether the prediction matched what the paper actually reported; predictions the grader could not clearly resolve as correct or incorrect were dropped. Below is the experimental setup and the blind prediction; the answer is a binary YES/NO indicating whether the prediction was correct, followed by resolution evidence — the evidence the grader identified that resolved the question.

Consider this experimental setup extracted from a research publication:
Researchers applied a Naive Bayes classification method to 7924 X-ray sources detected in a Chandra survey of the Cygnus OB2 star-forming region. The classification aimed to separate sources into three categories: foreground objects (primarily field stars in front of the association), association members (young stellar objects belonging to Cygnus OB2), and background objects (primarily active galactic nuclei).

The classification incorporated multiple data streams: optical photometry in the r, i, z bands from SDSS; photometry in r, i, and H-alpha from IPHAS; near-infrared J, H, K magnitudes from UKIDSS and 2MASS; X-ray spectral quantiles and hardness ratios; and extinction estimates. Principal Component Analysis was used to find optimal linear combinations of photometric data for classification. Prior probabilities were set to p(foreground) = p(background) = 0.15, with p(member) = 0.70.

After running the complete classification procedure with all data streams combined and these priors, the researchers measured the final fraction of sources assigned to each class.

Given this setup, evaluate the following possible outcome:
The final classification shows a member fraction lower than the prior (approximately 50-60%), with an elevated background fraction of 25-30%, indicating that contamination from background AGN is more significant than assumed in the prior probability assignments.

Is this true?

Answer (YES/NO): NO